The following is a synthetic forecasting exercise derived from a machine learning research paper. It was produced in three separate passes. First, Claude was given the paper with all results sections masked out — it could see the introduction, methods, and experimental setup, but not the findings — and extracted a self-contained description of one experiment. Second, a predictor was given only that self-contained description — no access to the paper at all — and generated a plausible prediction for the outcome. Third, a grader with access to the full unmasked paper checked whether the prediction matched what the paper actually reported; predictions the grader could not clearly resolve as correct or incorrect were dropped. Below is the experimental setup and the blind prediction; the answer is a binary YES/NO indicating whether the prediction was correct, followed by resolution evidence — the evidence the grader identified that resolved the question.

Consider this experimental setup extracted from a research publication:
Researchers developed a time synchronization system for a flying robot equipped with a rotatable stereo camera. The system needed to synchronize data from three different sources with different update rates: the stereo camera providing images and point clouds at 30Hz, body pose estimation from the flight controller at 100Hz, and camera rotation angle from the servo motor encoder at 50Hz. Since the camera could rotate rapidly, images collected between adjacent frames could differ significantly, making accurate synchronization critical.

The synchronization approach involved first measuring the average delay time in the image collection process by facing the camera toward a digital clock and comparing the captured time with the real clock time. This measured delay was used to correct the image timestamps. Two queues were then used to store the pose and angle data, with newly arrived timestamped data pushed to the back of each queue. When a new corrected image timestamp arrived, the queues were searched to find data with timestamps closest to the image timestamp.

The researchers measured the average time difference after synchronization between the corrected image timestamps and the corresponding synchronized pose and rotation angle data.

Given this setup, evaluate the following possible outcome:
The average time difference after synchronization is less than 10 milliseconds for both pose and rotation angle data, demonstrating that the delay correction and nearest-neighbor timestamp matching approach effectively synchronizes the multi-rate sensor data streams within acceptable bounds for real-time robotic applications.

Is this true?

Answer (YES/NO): YES